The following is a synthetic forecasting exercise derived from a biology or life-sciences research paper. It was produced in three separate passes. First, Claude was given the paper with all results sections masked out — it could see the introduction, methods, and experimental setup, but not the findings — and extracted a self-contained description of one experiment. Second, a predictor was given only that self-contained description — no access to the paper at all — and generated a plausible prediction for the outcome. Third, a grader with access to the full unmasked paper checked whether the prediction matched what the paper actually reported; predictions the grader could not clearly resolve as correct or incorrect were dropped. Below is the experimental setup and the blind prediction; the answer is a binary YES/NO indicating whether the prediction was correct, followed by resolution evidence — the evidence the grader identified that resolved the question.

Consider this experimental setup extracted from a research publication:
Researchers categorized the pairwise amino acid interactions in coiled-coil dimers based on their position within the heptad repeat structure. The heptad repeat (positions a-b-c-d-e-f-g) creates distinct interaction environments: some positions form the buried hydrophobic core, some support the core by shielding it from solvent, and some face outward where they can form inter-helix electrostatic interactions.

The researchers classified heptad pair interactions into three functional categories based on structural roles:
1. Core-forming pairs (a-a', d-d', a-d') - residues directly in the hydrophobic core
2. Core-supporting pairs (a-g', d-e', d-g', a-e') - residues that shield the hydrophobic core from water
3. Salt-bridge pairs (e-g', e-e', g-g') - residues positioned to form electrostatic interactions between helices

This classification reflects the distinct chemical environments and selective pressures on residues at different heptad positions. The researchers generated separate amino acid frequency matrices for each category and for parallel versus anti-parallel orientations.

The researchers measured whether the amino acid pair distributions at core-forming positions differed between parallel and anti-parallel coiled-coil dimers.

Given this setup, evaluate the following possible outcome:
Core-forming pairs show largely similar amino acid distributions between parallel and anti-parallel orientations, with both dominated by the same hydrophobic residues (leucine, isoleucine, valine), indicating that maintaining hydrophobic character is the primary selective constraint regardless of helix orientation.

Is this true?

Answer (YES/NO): NO